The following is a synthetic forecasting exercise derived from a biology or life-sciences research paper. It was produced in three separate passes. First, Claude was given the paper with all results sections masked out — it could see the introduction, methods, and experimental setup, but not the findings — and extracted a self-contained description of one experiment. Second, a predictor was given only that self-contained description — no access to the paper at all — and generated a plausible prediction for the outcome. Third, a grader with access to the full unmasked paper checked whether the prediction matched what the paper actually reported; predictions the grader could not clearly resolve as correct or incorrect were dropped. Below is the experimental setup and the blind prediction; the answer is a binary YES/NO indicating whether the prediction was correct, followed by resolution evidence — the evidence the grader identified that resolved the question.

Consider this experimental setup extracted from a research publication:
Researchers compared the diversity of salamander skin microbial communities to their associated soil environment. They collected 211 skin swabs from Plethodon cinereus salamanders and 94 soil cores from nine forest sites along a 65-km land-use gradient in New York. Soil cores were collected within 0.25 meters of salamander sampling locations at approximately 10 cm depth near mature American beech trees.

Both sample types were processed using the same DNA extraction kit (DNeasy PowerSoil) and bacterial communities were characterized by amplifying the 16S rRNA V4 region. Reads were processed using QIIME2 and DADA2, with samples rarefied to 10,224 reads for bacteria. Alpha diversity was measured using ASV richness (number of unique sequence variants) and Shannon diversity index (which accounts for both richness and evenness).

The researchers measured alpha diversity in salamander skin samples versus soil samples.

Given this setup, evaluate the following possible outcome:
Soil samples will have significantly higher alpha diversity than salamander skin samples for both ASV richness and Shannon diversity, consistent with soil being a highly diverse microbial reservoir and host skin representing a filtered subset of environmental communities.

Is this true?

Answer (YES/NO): NO